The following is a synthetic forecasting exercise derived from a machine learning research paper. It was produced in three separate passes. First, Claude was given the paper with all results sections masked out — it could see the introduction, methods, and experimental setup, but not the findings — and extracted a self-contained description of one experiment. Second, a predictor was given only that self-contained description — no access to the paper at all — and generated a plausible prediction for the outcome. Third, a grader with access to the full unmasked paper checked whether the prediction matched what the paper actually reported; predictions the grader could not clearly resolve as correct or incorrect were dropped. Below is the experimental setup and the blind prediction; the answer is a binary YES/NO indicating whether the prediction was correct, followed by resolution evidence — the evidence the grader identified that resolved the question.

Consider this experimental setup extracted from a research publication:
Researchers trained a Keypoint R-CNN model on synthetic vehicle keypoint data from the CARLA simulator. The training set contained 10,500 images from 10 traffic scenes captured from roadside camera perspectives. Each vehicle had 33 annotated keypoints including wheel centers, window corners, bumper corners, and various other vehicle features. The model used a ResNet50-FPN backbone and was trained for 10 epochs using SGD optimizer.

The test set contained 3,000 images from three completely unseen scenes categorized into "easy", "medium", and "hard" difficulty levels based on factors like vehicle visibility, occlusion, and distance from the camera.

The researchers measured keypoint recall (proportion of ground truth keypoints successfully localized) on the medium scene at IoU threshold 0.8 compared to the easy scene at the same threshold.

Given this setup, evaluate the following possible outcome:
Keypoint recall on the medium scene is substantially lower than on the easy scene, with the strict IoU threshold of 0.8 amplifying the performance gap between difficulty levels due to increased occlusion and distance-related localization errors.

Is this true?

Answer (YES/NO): NO